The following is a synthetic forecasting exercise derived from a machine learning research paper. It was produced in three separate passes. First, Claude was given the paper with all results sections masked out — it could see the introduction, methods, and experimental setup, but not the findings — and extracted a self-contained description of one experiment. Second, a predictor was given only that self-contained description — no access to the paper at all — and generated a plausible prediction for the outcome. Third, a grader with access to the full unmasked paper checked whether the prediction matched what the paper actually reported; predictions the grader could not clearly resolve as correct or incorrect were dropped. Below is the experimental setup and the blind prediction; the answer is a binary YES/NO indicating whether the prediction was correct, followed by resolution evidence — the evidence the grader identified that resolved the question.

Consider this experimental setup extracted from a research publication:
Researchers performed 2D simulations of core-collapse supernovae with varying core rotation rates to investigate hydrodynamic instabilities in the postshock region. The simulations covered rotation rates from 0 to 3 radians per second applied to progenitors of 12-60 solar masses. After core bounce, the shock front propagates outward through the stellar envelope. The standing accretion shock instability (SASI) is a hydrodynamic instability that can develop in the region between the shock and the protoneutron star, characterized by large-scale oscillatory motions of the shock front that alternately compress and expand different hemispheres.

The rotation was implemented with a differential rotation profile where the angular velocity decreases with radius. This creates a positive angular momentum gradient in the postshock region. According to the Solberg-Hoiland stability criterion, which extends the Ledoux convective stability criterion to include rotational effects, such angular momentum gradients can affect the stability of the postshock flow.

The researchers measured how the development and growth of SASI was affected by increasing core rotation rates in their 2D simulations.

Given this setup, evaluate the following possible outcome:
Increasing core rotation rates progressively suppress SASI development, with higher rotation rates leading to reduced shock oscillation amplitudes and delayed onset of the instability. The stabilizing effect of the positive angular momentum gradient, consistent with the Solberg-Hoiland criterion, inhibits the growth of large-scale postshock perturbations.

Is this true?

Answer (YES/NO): YES